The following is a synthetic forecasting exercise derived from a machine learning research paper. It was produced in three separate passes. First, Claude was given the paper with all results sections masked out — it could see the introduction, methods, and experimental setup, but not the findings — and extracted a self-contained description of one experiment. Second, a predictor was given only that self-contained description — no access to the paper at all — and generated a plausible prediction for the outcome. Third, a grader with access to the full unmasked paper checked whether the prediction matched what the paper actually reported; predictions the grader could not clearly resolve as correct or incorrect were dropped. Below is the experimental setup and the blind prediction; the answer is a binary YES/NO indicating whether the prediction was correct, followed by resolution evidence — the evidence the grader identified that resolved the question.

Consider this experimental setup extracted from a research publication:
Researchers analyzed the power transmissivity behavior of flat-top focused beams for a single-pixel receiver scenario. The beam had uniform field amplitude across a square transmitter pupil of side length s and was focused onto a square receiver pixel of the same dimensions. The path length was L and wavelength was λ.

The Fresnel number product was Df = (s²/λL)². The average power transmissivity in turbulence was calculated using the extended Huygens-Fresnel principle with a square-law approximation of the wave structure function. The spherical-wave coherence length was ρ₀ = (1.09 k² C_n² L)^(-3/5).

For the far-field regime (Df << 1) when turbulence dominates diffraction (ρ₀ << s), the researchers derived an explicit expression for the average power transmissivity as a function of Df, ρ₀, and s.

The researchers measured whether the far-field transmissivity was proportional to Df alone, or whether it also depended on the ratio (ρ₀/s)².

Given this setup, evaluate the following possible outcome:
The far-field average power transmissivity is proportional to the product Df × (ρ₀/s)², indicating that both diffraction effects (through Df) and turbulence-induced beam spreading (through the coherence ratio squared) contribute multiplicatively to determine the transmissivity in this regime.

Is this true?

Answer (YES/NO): YES